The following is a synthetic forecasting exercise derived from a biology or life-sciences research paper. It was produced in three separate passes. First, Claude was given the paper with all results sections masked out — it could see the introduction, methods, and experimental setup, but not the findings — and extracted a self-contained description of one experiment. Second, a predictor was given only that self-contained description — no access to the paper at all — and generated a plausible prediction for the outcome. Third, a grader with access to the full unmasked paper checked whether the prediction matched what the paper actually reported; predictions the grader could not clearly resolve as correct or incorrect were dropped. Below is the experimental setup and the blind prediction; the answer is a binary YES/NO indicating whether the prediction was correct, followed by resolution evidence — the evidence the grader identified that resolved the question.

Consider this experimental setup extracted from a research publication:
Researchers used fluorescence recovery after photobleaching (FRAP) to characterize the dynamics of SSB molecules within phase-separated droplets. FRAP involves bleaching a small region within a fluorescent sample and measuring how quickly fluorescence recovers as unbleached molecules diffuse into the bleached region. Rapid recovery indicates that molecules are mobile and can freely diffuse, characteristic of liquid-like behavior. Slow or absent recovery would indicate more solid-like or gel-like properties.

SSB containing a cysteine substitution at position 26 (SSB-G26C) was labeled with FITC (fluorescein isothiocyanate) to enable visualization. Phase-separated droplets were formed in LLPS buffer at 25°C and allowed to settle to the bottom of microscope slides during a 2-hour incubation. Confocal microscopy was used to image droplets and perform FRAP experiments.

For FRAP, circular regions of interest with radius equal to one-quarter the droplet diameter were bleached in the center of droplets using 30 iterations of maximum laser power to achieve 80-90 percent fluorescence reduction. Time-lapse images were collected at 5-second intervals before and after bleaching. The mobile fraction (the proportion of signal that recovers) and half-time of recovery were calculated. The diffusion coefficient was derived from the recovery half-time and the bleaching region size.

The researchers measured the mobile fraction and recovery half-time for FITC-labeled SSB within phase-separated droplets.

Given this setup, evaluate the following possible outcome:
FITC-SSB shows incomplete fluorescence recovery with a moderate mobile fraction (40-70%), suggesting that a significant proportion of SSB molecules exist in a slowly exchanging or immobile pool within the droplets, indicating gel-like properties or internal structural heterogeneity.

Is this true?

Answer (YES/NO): NO